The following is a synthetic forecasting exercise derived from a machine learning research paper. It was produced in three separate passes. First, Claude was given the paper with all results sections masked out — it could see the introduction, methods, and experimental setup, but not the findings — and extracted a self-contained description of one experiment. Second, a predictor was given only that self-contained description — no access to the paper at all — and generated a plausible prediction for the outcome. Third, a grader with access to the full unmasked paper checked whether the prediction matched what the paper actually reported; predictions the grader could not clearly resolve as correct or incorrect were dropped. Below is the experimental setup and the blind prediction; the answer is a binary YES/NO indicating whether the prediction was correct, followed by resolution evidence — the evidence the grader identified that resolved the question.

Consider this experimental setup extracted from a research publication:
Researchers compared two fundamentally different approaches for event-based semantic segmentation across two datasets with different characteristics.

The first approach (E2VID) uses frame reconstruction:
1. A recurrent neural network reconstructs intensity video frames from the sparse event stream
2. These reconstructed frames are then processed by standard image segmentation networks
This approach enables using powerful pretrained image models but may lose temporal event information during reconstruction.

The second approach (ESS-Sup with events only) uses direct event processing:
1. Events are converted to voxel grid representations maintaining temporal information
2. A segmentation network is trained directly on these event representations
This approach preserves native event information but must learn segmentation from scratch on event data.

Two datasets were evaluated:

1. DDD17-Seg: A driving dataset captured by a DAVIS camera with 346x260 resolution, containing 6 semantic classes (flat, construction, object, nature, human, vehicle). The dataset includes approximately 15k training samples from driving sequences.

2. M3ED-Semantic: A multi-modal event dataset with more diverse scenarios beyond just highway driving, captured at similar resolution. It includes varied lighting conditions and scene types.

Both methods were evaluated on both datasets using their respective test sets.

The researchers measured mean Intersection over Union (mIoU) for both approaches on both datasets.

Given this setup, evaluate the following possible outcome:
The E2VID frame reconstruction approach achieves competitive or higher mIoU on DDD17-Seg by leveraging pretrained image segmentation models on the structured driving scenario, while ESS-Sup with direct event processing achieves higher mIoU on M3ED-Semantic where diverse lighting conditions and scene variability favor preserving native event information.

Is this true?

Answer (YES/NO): NO